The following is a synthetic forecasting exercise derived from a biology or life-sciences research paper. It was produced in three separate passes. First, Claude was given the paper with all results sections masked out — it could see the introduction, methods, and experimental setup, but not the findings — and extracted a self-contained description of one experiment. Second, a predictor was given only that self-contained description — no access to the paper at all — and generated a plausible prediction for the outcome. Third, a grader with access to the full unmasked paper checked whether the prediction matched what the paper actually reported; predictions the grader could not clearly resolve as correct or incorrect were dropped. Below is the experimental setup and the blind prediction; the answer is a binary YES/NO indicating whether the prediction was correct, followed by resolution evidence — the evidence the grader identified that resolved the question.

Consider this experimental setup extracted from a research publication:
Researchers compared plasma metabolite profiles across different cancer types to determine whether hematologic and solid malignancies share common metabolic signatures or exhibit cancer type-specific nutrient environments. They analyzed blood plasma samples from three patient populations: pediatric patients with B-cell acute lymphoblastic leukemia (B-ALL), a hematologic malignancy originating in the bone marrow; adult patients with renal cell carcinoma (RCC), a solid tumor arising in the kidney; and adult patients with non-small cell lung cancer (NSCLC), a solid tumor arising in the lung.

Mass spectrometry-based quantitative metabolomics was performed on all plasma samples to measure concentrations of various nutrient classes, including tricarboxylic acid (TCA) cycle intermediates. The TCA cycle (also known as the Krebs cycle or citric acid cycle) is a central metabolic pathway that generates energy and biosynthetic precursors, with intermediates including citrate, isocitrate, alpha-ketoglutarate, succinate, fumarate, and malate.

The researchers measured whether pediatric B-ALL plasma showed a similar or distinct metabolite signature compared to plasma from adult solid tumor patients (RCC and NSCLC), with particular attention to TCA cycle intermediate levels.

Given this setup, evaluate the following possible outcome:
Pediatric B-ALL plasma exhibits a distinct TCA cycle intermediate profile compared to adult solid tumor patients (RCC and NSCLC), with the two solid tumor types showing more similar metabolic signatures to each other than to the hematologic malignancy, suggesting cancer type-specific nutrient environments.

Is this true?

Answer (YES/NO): YES